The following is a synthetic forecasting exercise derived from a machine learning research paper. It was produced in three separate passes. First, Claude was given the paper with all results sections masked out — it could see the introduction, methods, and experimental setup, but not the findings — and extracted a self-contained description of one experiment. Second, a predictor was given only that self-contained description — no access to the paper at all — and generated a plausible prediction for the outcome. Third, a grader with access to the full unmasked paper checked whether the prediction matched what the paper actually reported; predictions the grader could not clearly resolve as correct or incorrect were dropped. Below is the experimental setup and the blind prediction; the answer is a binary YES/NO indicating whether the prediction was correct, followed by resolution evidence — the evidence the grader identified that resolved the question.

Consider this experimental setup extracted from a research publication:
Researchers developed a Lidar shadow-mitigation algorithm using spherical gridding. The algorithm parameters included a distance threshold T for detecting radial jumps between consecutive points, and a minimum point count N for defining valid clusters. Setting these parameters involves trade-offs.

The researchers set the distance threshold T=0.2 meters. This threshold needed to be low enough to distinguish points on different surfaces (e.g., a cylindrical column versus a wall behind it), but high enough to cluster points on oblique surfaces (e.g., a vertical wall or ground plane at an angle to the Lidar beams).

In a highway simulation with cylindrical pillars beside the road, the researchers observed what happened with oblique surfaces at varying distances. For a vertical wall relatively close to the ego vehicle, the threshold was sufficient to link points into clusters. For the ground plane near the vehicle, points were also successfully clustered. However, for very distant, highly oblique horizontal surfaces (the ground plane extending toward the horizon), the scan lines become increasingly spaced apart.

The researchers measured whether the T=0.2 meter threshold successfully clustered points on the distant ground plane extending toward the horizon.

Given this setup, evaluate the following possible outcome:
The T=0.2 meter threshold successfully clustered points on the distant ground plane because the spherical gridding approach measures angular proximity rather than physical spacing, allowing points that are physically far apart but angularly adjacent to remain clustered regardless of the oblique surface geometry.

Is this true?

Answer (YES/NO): NO